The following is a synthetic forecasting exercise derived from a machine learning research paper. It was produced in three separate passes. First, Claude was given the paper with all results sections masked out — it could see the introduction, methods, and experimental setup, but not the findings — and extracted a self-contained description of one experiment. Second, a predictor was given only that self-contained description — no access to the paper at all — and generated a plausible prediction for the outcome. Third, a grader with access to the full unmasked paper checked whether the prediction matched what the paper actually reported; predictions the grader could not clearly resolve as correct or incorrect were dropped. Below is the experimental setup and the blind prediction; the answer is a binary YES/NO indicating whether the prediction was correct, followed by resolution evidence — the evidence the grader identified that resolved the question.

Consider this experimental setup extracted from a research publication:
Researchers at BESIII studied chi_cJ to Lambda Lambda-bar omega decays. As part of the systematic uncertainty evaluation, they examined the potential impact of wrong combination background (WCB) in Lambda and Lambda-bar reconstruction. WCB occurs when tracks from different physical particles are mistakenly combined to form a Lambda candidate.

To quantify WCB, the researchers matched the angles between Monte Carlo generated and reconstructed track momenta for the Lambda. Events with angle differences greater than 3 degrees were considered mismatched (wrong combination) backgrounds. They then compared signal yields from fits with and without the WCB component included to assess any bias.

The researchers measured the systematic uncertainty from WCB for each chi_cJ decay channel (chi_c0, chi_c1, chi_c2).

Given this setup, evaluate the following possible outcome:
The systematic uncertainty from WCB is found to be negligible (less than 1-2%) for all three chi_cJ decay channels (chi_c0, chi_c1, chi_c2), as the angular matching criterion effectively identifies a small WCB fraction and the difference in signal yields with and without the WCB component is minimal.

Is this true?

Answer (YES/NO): NO